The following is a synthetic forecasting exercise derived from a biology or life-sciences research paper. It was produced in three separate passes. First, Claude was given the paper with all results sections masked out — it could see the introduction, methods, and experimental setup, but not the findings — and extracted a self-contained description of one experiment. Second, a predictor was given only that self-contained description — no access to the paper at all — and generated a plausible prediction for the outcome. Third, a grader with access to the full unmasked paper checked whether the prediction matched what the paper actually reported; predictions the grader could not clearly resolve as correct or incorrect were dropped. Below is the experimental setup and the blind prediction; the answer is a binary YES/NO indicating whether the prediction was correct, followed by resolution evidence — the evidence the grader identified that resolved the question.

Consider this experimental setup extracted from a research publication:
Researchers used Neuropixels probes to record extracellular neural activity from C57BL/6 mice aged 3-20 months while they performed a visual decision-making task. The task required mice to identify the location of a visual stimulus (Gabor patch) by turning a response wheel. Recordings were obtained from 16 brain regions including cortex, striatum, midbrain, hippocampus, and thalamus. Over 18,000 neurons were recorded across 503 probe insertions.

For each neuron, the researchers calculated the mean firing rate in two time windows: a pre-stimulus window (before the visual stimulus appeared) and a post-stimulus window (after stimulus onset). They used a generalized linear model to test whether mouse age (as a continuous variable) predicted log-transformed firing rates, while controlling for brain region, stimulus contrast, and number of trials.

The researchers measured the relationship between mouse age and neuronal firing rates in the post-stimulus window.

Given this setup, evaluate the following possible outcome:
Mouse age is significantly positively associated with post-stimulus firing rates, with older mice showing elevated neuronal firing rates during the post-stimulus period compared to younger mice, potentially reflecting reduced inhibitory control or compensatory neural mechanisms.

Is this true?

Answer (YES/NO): YES